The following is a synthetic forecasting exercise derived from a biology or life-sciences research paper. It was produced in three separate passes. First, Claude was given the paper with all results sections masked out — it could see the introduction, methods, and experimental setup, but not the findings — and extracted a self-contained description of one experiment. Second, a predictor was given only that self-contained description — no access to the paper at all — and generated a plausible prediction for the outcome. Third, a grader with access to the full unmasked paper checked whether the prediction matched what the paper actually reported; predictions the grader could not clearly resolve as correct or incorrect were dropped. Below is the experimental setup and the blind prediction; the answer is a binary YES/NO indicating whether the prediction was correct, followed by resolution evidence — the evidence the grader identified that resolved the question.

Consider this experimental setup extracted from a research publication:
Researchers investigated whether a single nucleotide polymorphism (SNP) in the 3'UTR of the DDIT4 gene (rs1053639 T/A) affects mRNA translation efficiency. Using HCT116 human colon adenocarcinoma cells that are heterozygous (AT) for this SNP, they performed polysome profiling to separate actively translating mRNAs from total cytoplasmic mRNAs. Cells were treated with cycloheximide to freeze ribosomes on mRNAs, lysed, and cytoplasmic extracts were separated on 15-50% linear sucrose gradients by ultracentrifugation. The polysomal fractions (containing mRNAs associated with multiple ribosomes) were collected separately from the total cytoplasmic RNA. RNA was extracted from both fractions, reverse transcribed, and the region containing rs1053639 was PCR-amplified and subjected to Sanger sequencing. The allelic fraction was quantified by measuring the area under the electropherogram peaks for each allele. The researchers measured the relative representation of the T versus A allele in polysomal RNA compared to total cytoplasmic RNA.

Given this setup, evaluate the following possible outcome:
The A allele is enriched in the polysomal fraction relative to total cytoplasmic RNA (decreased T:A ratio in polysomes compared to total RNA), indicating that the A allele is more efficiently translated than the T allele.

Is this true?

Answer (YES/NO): NO